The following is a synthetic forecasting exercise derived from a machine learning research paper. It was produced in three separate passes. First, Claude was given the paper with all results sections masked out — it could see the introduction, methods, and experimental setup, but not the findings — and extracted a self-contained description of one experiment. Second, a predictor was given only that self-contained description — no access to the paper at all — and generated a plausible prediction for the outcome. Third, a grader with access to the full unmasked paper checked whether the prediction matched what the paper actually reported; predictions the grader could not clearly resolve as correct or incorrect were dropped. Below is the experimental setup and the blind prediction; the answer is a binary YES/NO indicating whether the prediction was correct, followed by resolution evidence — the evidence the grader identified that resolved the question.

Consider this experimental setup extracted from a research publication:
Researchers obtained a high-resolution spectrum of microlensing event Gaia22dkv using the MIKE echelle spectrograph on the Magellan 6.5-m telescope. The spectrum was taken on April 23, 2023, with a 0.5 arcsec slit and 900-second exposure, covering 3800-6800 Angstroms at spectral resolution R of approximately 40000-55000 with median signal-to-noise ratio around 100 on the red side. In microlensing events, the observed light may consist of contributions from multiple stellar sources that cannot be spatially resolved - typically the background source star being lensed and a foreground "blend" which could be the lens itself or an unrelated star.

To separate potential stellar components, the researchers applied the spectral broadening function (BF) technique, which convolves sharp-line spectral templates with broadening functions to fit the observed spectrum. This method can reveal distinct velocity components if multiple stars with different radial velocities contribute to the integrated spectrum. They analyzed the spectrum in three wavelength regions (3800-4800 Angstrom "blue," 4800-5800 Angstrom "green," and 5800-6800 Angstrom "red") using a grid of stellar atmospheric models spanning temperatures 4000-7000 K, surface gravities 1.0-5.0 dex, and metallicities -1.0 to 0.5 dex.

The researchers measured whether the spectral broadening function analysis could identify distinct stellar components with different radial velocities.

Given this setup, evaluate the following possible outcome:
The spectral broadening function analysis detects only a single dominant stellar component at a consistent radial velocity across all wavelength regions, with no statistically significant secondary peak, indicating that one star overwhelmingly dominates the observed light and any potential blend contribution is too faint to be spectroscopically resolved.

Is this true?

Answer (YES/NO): NO